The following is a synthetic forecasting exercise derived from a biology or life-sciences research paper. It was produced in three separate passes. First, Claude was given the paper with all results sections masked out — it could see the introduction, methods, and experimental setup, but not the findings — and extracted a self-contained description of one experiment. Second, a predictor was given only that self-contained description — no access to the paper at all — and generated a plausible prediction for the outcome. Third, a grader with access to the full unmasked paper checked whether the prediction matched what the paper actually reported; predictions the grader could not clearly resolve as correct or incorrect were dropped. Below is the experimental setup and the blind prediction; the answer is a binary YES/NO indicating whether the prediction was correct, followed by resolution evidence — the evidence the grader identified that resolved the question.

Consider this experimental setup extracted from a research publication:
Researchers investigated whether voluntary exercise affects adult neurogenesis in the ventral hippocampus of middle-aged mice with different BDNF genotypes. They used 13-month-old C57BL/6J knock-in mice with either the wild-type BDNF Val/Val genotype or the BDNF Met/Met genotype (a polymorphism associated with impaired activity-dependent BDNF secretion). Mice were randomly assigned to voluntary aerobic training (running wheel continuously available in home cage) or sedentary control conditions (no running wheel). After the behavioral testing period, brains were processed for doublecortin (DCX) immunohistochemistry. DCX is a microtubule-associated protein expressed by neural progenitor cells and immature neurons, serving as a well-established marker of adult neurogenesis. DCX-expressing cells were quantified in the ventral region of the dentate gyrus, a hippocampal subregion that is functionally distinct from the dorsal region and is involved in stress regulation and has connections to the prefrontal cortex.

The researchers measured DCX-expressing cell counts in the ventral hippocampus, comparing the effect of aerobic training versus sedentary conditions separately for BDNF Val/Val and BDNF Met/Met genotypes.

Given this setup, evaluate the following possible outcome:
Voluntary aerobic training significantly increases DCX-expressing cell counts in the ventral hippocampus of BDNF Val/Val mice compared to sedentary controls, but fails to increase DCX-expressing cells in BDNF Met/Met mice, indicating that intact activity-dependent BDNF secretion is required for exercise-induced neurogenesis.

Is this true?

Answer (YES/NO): YES